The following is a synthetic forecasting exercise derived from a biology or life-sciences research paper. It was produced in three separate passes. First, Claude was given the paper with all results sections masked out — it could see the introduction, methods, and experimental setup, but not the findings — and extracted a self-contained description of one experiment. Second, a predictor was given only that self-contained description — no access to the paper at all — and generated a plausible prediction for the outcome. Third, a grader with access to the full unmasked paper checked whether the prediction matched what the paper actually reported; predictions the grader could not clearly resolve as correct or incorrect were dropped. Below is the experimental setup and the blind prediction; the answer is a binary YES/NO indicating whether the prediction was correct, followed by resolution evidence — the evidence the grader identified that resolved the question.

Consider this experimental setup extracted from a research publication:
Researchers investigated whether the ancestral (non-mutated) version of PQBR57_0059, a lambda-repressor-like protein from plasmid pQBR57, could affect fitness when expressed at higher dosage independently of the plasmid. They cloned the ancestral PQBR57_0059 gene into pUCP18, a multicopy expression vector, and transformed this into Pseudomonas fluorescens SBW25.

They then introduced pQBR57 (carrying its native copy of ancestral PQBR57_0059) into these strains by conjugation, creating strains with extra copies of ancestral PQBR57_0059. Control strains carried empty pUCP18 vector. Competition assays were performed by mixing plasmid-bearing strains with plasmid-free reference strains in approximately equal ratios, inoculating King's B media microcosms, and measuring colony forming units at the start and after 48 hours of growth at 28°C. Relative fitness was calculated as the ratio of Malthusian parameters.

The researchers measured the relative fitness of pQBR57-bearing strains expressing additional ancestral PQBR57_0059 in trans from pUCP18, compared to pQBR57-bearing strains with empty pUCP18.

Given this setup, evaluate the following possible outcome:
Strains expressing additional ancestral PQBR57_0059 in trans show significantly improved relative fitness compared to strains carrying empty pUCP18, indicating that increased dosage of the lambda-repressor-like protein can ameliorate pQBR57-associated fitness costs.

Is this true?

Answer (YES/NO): NO